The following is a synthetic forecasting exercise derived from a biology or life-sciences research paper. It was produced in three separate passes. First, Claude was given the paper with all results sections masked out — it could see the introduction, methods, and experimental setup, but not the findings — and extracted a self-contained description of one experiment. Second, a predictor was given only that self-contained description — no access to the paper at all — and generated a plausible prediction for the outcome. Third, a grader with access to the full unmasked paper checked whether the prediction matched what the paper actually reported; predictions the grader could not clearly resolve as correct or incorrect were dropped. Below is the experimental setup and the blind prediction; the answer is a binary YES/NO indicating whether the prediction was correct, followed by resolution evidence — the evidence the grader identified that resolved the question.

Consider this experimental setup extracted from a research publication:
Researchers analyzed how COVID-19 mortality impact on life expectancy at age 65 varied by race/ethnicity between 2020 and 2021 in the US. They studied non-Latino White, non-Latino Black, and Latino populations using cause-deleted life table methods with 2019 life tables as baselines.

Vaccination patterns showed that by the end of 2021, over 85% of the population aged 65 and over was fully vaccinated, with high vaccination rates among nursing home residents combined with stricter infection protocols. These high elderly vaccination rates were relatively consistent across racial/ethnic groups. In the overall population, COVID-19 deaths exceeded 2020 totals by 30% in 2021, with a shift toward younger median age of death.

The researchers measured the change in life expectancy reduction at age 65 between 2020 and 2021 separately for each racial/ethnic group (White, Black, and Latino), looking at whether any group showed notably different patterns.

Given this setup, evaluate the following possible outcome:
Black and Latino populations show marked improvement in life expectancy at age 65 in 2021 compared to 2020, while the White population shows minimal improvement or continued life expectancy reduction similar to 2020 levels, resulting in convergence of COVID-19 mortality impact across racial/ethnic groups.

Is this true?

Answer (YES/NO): NO